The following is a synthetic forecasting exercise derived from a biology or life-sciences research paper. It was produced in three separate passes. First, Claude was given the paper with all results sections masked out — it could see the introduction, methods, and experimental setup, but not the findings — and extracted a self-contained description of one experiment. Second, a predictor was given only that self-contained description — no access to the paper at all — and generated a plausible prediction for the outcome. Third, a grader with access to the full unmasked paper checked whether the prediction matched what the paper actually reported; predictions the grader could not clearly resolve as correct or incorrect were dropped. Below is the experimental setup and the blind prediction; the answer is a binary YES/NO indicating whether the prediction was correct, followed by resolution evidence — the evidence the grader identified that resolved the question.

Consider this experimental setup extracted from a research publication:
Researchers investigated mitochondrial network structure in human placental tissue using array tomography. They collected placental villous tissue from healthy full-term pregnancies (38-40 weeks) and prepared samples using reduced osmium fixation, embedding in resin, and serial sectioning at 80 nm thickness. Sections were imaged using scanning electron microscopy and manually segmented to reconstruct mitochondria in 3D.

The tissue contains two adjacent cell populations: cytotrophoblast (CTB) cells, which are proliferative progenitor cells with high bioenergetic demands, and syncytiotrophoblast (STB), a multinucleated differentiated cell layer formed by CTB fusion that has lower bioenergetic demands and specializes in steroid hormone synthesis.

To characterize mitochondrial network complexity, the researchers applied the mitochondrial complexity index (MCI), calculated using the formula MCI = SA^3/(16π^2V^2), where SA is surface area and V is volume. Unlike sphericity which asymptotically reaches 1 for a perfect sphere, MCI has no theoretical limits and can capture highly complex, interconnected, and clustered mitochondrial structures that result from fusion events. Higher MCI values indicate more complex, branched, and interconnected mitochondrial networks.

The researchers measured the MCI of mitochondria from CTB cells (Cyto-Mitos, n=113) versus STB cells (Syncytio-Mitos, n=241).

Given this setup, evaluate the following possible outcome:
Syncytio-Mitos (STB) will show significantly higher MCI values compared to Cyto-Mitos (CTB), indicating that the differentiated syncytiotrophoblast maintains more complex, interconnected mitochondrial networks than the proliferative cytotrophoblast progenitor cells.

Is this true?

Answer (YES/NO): NO